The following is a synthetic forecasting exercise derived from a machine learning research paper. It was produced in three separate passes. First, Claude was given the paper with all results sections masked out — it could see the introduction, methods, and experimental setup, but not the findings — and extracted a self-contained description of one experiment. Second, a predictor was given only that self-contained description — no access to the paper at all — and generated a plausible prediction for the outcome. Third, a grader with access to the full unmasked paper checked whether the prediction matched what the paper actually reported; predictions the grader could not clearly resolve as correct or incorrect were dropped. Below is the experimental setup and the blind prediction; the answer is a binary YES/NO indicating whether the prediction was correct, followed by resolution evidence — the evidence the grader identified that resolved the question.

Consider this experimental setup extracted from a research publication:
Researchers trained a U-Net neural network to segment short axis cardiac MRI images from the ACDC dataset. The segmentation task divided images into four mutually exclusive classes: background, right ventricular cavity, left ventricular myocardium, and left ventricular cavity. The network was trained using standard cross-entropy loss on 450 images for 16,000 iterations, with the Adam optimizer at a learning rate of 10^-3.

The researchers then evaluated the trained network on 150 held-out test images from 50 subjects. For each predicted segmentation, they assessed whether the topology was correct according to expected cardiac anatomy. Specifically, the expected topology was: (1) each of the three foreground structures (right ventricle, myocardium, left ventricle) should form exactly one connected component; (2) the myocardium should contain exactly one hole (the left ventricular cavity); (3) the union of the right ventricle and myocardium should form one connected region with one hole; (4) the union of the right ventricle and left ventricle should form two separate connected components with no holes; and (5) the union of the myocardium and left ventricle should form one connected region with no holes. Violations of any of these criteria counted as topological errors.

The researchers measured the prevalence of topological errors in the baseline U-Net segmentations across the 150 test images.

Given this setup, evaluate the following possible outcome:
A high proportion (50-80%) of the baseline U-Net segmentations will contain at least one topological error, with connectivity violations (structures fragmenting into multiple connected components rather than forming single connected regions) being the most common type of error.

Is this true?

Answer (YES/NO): NO